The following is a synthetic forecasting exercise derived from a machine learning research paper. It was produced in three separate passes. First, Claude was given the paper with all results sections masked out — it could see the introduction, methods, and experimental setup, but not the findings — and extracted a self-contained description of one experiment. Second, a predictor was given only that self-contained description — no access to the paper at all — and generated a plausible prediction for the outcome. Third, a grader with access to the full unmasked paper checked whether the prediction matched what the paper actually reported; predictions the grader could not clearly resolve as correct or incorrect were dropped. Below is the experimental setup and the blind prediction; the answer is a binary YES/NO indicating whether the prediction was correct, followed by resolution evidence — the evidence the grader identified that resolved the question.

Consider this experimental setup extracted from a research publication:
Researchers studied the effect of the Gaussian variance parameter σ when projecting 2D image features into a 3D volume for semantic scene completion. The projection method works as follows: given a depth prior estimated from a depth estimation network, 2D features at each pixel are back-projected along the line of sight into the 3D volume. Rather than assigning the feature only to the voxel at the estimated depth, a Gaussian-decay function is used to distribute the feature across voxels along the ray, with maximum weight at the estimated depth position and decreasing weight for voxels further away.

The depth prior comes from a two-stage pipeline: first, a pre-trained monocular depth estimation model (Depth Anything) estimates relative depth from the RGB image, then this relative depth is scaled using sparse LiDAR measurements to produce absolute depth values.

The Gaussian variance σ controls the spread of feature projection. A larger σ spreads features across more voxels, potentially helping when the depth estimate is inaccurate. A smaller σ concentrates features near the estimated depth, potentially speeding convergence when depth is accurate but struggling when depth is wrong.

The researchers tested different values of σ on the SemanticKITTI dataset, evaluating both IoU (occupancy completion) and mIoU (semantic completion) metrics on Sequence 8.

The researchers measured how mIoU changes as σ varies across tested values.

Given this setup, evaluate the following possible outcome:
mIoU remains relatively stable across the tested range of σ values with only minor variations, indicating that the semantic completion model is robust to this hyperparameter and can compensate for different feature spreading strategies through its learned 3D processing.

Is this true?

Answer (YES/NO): NO